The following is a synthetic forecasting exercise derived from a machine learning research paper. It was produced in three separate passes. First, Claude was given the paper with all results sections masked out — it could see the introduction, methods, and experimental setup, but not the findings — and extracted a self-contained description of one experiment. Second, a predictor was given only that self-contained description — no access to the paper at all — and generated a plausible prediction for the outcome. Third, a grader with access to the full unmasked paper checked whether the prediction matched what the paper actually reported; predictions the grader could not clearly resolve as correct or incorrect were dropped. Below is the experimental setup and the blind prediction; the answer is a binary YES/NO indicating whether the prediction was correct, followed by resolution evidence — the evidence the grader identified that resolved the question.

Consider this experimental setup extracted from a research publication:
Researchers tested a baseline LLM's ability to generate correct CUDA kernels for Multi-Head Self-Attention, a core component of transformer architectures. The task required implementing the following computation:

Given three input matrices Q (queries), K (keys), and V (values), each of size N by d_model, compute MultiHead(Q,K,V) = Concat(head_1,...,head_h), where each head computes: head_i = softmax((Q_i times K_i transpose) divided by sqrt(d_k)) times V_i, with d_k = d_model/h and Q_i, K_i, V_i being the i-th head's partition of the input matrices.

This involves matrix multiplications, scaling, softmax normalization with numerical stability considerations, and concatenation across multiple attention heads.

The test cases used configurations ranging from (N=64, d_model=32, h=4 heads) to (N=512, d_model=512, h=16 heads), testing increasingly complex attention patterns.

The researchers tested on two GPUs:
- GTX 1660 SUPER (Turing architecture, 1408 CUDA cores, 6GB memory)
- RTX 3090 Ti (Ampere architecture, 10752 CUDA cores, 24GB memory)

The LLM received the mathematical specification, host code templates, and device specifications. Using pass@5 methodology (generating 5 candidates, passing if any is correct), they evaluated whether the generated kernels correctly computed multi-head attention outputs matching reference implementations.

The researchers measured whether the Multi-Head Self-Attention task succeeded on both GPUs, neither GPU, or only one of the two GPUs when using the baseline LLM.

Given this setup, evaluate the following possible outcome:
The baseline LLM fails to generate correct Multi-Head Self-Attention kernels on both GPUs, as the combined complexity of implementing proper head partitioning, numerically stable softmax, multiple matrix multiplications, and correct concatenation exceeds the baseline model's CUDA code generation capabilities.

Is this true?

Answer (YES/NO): NO